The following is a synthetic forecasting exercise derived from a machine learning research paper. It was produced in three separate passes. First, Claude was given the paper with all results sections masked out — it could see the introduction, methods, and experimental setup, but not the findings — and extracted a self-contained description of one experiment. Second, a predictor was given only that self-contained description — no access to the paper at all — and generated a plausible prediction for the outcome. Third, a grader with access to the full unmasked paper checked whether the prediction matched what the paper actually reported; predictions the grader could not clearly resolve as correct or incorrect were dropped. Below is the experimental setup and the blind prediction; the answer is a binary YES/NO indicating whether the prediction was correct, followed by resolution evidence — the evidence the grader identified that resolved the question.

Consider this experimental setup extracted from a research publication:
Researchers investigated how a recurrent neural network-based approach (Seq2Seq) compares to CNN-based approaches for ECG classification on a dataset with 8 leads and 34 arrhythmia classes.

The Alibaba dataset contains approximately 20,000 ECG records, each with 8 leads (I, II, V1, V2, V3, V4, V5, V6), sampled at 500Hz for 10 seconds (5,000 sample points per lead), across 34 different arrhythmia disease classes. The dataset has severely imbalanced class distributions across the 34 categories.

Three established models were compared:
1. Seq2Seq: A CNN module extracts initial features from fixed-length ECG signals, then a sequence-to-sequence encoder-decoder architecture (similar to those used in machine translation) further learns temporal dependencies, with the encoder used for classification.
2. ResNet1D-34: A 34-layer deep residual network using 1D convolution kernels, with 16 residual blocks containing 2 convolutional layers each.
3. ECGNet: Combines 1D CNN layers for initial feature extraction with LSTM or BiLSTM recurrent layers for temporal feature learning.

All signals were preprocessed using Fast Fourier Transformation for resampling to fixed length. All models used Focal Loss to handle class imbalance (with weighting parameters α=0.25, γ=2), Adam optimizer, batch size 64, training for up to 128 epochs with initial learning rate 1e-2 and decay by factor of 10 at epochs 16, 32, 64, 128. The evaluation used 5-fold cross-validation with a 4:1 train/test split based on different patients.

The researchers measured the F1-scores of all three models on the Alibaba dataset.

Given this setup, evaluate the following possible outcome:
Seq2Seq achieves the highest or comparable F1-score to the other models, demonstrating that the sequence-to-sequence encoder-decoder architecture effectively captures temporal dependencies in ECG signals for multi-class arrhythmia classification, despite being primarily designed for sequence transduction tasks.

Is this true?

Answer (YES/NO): NO